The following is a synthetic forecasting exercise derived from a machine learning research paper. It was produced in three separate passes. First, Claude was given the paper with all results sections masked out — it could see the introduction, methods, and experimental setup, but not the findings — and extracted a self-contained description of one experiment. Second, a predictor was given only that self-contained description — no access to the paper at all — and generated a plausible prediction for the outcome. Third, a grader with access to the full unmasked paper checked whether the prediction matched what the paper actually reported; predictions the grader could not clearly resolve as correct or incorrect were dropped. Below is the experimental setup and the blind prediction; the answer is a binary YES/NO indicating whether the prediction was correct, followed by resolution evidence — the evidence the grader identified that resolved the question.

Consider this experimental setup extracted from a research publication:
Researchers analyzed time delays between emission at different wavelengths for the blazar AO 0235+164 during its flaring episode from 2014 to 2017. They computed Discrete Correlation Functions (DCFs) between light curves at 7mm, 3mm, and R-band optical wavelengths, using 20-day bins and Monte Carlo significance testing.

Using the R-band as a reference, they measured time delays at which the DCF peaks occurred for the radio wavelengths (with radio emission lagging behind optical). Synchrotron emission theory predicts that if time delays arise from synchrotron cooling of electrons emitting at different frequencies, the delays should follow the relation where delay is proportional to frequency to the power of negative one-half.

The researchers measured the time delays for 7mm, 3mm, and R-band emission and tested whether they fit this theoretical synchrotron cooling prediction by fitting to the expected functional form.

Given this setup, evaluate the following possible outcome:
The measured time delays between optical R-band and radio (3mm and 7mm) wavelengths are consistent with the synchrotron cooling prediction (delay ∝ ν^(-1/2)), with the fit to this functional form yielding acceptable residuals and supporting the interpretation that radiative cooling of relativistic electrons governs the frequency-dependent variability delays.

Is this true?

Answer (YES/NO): YES